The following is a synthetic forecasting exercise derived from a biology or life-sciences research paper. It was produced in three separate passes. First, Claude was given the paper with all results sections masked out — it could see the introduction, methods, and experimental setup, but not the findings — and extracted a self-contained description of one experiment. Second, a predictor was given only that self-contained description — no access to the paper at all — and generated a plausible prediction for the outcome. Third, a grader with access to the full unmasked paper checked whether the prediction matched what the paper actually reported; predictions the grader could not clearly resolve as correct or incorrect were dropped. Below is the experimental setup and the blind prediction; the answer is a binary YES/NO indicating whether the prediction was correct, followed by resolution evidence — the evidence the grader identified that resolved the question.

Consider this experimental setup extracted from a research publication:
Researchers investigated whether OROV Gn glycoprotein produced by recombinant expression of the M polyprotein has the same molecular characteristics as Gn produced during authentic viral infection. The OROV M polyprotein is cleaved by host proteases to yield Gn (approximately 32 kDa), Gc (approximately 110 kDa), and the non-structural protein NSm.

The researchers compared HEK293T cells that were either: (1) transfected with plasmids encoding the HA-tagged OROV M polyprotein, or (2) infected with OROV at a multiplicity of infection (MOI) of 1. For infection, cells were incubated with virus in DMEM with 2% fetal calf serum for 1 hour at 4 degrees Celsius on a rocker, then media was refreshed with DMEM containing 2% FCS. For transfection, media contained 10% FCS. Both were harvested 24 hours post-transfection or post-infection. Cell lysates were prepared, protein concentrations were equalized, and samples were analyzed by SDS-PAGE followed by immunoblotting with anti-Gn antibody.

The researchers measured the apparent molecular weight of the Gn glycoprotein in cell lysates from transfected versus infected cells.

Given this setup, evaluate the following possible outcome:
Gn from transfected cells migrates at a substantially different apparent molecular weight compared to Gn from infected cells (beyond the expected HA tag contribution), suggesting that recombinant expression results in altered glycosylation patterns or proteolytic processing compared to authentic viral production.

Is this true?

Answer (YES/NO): NO